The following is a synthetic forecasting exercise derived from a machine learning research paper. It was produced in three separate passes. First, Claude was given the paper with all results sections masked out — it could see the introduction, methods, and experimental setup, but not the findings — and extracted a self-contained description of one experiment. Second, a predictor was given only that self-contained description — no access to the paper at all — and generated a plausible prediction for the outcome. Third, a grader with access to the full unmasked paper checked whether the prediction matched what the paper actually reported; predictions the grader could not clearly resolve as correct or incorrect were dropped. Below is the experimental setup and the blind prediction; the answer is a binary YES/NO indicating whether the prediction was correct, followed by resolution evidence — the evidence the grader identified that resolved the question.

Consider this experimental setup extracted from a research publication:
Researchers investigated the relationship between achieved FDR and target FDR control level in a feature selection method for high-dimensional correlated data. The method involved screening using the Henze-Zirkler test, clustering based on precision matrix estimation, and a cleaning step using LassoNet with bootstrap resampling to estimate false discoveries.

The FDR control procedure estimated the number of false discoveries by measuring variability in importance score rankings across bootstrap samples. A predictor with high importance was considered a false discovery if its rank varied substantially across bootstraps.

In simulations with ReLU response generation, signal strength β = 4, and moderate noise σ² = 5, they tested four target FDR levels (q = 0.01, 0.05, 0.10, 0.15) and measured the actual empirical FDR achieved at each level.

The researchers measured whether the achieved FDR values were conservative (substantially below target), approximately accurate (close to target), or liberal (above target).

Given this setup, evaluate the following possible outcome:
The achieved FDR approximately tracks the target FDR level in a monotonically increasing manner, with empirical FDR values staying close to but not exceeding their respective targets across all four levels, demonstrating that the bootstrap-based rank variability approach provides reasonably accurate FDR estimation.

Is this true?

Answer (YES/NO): YES